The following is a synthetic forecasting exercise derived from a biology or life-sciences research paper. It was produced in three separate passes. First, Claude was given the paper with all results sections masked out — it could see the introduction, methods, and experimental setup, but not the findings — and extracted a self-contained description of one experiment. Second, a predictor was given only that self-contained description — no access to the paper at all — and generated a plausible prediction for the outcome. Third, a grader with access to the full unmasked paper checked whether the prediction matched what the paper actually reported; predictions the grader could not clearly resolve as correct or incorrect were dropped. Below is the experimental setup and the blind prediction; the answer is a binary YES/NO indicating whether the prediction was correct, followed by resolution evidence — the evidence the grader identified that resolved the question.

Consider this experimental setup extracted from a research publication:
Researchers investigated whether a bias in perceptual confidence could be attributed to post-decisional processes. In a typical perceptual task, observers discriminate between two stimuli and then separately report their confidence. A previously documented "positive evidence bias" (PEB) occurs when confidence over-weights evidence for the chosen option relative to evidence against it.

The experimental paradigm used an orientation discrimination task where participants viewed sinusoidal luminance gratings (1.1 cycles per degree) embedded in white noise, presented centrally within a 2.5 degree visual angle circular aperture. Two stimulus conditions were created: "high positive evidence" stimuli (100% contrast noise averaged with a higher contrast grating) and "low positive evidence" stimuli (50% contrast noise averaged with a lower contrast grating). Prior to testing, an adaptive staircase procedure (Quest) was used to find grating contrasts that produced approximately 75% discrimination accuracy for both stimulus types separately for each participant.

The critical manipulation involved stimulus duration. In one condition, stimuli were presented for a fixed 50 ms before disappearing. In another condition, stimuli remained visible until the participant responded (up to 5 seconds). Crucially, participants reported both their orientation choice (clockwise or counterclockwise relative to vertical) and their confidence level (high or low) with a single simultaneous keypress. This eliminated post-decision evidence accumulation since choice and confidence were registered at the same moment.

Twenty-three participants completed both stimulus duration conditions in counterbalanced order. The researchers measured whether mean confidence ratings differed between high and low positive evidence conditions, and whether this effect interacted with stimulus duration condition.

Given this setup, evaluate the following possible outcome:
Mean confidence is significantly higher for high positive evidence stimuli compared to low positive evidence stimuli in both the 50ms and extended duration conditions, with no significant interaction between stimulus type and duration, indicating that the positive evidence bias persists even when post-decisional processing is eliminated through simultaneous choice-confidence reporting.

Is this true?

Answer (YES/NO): YES